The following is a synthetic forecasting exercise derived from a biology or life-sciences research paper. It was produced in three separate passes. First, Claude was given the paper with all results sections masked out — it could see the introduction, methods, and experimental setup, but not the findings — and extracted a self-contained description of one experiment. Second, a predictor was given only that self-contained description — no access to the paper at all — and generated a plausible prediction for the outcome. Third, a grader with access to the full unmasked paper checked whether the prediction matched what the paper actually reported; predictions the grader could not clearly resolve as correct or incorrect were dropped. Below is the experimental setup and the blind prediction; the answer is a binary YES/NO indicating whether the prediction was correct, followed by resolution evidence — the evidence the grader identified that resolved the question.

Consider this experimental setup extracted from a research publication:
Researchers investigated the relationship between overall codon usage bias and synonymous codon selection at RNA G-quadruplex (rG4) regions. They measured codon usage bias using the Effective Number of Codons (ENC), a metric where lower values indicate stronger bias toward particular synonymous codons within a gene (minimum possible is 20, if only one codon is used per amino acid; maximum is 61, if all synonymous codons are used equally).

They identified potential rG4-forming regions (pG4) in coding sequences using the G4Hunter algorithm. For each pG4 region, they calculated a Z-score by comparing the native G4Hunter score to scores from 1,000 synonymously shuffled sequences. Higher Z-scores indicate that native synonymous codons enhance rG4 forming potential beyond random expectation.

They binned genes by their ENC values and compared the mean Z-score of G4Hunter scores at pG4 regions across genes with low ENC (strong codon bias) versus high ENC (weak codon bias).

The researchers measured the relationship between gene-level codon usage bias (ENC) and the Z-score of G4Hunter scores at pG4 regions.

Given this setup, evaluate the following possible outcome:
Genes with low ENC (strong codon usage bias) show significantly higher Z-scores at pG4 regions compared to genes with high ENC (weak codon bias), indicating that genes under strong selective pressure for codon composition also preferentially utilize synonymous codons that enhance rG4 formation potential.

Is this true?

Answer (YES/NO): NO